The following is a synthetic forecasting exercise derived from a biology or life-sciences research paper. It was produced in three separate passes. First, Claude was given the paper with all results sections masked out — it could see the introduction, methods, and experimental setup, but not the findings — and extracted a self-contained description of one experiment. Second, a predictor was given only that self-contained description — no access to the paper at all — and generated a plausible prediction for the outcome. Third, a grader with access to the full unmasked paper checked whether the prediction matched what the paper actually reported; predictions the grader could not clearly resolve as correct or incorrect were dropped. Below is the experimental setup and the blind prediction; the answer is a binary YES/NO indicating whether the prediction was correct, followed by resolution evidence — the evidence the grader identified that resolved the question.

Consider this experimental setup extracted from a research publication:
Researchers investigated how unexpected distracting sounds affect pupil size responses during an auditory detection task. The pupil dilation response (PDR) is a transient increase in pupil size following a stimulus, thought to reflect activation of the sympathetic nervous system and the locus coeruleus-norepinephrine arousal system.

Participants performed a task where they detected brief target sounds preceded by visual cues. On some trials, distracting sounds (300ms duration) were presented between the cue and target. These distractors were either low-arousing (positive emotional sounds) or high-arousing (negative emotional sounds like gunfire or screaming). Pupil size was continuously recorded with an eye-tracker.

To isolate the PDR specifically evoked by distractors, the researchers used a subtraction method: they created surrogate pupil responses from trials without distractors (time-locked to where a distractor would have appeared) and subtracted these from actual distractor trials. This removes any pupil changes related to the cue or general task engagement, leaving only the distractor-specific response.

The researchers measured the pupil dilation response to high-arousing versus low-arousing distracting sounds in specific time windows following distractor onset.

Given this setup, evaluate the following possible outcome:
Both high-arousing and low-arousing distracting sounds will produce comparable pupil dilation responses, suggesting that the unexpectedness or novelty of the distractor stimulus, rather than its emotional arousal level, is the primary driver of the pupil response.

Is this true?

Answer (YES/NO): NO